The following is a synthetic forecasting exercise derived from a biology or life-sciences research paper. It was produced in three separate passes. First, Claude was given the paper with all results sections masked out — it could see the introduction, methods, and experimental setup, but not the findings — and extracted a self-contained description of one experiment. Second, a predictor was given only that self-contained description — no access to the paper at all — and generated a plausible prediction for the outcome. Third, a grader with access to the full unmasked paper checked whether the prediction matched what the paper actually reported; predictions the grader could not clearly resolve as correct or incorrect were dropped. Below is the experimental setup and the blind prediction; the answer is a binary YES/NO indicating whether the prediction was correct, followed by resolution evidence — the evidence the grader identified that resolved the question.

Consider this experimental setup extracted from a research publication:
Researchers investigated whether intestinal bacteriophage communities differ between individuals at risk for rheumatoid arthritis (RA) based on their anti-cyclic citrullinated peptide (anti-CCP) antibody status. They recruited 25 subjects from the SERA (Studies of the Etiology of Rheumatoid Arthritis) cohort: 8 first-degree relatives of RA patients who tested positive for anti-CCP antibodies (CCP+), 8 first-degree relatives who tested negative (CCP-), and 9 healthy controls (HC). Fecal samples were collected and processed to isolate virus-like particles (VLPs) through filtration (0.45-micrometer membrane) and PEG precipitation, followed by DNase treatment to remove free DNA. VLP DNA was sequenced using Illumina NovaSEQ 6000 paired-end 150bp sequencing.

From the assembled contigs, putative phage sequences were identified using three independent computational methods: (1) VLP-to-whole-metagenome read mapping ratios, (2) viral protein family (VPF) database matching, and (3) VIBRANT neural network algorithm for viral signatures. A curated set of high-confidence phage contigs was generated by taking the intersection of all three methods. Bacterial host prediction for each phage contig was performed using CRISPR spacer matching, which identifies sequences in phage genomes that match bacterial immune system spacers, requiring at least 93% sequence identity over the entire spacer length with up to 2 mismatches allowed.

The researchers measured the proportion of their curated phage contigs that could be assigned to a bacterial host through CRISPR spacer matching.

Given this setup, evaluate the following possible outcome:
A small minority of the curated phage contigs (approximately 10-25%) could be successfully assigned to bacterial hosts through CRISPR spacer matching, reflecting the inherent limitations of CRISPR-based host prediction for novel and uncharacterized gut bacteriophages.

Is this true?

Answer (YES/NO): NO